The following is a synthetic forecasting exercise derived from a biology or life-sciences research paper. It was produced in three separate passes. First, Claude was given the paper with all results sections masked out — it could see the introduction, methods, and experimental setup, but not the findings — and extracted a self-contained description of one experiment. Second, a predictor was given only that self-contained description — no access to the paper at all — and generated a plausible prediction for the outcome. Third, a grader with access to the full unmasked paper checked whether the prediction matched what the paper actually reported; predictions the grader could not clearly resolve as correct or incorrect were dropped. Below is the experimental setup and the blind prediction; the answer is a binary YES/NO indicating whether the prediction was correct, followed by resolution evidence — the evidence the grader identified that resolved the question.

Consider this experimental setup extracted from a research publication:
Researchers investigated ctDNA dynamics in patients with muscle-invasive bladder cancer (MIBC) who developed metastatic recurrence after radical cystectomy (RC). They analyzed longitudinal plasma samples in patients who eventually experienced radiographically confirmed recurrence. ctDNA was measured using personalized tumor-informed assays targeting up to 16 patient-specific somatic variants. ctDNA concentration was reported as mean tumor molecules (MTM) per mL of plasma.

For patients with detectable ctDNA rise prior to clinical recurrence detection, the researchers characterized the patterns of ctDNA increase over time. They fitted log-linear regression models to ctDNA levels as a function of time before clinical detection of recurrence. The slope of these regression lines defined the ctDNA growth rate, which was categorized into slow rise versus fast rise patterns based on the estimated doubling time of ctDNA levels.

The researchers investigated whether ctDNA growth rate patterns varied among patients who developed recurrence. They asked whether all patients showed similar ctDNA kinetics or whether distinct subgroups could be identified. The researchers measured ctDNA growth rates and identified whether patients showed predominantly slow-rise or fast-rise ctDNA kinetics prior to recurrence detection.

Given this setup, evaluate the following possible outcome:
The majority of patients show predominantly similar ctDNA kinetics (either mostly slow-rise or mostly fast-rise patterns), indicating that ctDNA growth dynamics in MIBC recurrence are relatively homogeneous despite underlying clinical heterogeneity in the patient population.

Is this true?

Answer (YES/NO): NO